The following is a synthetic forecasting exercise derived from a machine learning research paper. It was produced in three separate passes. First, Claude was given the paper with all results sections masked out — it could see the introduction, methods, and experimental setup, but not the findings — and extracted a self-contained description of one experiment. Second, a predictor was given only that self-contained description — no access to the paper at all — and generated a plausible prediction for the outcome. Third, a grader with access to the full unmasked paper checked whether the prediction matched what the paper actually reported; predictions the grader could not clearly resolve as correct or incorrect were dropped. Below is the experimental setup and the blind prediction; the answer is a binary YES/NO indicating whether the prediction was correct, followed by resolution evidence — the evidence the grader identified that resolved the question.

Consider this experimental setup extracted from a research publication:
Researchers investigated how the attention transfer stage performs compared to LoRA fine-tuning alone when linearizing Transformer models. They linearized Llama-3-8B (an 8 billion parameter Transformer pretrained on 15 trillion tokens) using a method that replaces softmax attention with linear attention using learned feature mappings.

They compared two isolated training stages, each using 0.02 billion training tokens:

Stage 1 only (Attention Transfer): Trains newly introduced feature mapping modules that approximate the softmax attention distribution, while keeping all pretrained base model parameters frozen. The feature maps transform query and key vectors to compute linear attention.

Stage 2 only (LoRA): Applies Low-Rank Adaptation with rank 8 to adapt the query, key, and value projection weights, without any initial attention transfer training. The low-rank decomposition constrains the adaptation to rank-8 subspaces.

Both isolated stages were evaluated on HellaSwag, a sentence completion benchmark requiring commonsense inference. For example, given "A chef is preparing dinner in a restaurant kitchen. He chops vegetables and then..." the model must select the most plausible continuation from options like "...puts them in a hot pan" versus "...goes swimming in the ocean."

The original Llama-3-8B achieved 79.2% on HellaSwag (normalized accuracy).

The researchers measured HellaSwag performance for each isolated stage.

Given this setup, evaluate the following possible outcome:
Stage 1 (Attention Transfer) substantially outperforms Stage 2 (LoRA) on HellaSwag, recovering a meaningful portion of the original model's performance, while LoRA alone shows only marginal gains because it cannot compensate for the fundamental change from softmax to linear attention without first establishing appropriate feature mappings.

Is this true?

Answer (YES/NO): YES